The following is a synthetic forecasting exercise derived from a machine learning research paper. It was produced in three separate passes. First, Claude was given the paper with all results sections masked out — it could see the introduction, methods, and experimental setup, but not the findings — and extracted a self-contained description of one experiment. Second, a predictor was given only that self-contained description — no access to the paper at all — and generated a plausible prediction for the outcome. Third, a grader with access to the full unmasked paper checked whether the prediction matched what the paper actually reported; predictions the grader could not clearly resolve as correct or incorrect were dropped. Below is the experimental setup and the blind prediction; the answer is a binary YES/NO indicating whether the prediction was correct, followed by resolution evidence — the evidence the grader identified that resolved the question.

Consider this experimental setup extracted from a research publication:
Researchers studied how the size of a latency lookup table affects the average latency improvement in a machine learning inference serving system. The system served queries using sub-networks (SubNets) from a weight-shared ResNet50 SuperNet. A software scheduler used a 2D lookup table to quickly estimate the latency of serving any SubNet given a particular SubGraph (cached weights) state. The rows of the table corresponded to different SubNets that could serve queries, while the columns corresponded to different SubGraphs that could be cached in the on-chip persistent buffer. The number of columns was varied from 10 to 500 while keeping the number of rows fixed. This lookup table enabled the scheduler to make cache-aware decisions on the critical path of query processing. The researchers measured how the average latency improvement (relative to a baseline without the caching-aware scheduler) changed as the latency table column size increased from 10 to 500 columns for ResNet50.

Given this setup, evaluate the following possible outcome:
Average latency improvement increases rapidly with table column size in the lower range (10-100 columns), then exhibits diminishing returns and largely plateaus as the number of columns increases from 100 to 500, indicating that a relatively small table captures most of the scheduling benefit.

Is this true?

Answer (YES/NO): YES